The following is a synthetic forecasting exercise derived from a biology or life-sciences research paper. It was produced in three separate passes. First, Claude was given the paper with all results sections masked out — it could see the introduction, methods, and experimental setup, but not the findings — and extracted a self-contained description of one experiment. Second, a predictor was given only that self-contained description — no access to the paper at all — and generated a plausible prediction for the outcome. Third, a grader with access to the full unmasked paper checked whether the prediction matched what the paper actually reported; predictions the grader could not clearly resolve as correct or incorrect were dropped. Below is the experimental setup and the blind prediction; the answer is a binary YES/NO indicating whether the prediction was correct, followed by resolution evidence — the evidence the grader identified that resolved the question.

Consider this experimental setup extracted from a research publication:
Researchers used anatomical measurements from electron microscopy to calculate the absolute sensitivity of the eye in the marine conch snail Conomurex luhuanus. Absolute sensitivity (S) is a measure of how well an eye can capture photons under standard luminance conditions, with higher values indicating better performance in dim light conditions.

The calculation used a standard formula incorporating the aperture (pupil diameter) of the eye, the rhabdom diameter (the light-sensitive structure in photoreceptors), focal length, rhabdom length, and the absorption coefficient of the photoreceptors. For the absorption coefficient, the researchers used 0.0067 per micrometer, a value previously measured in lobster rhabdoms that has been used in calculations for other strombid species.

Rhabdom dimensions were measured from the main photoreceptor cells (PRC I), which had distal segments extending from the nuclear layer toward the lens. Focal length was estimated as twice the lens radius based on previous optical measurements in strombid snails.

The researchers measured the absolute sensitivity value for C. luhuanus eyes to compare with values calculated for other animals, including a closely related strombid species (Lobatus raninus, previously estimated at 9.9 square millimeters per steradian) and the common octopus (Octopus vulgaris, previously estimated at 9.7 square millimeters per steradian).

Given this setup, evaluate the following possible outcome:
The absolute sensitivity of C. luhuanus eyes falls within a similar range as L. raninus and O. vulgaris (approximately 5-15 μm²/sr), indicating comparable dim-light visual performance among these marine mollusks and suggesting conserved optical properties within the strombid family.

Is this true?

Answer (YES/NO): YES